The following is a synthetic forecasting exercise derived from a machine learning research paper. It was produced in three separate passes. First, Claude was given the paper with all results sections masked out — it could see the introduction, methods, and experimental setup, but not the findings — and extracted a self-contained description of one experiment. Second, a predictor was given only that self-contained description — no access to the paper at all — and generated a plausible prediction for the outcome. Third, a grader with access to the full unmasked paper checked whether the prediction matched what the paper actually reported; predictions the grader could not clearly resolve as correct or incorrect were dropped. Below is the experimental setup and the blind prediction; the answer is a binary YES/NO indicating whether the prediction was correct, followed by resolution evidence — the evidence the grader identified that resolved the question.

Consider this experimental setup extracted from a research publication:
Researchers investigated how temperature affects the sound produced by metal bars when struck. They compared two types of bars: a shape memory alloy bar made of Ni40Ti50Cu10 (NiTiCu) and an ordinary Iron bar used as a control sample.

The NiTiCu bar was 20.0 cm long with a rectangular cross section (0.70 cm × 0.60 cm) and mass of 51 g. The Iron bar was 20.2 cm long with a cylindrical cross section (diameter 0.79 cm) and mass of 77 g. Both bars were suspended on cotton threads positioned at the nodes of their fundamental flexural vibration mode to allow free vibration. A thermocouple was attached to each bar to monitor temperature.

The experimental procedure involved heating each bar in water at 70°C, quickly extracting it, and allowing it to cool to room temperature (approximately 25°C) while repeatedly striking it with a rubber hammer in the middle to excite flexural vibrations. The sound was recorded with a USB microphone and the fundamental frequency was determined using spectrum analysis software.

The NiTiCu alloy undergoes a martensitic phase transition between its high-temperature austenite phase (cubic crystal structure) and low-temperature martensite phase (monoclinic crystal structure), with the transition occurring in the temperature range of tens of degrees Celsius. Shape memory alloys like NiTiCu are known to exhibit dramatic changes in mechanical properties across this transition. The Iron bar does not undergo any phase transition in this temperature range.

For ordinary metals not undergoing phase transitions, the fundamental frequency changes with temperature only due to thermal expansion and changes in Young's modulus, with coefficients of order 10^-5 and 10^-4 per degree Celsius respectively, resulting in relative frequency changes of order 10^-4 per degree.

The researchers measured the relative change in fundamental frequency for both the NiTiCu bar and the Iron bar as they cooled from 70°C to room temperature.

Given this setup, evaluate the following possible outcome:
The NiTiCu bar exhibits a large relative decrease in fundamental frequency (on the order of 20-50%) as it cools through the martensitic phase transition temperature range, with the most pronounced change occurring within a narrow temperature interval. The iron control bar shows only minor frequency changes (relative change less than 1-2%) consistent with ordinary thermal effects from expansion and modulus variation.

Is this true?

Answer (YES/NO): YES